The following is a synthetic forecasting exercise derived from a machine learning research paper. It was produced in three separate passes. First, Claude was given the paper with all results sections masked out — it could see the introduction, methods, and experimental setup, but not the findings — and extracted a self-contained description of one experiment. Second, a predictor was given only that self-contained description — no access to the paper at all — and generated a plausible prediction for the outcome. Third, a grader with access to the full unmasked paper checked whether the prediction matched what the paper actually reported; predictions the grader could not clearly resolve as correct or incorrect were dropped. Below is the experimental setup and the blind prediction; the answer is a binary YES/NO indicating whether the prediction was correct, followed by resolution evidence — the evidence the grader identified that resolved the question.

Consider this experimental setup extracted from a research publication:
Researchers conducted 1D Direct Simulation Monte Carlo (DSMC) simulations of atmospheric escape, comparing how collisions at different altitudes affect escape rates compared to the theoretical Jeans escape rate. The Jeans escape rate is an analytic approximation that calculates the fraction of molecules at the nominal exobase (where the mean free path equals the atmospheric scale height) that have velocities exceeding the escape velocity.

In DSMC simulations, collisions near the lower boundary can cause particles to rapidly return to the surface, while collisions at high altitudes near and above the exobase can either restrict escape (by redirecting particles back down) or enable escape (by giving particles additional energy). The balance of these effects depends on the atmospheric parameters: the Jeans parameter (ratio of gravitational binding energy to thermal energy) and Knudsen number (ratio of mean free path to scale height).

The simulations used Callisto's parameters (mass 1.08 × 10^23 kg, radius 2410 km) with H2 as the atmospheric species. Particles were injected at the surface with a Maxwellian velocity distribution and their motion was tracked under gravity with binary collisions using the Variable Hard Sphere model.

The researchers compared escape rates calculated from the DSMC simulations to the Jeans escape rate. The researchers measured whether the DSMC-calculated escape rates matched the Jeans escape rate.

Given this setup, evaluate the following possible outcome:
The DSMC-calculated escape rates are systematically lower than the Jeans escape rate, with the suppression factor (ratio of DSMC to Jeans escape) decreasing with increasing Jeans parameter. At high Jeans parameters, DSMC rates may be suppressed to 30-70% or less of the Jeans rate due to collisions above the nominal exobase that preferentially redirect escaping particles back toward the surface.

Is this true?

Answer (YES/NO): NO